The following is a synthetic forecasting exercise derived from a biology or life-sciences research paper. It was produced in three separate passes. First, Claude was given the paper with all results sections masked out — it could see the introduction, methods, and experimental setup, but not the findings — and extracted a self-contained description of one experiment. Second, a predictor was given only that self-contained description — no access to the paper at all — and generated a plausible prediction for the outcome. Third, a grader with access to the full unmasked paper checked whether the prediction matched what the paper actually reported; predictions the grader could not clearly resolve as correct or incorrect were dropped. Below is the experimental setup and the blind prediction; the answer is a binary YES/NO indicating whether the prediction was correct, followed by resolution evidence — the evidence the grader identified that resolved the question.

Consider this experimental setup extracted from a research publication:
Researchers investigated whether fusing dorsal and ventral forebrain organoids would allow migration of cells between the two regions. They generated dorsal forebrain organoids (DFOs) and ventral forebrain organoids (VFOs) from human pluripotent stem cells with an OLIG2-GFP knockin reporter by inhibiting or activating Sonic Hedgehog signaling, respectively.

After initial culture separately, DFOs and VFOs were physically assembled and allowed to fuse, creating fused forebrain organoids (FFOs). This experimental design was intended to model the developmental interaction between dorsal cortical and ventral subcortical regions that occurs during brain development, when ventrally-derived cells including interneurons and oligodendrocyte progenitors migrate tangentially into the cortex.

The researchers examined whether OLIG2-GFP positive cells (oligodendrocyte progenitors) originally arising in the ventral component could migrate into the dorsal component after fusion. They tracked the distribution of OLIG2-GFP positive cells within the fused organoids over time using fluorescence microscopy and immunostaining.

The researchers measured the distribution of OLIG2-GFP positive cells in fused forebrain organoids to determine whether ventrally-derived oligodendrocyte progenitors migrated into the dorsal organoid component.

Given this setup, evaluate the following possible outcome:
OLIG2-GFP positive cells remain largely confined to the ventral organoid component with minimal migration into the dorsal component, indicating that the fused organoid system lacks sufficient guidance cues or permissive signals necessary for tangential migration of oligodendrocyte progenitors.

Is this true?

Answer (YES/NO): NO